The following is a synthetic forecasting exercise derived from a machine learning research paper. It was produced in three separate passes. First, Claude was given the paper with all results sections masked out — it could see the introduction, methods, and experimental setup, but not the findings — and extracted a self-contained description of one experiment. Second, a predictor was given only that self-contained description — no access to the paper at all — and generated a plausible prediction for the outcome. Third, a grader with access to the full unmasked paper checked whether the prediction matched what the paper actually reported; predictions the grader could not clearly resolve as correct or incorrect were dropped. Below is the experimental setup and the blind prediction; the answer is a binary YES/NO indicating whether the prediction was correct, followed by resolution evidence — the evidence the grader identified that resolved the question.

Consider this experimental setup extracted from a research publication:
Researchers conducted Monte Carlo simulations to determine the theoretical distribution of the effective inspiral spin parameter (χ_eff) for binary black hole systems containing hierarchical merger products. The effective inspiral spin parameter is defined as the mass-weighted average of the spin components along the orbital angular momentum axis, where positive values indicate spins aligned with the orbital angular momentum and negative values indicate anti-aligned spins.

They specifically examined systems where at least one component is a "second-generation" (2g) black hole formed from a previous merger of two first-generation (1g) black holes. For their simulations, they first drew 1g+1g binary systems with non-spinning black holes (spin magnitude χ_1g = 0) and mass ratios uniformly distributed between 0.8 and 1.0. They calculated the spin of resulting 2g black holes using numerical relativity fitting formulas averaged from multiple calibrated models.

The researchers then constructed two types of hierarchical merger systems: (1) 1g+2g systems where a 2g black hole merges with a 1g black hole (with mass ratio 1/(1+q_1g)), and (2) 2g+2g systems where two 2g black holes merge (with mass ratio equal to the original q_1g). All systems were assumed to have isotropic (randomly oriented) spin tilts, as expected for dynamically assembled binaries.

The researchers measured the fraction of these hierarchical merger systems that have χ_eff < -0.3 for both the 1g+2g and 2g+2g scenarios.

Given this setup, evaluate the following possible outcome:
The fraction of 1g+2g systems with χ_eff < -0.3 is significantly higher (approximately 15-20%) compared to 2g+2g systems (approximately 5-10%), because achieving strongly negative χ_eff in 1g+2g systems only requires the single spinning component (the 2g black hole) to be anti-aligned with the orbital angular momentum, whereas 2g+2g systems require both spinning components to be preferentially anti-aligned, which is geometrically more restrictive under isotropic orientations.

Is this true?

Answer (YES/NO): NO